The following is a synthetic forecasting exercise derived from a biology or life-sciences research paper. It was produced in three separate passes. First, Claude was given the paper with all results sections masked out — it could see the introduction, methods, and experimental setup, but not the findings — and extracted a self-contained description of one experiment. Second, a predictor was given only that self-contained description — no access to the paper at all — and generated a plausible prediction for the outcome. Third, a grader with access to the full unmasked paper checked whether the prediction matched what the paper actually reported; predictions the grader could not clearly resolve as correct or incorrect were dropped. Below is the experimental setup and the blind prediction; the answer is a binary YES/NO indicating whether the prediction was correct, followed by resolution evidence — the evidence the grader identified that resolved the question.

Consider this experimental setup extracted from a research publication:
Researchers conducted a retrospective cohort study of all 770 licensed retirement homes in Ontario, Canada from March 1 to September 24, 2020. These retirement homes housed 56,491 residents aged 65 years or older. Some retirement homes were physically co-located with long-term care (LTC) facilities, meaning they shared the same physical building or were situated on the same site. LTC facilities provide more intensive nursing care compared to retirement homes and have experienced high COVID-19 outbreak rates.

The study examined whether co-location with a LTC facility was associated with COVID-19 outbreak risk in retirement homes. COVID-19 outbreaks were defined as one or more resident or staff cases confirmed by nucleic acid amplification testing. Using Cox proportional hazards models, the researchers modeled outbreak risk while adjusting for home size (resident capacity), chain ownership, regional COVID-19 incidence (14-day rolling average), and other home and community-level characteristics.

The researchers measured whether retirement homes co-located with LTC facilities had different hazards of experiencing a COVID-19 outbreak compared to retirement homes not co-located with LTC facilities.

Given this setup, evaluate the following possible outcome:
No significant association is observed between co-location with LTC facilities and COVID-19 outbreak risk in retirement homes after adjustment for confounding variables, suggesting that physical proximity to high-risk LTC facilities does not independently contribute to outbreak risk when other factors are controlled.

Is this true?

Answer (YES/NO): NO